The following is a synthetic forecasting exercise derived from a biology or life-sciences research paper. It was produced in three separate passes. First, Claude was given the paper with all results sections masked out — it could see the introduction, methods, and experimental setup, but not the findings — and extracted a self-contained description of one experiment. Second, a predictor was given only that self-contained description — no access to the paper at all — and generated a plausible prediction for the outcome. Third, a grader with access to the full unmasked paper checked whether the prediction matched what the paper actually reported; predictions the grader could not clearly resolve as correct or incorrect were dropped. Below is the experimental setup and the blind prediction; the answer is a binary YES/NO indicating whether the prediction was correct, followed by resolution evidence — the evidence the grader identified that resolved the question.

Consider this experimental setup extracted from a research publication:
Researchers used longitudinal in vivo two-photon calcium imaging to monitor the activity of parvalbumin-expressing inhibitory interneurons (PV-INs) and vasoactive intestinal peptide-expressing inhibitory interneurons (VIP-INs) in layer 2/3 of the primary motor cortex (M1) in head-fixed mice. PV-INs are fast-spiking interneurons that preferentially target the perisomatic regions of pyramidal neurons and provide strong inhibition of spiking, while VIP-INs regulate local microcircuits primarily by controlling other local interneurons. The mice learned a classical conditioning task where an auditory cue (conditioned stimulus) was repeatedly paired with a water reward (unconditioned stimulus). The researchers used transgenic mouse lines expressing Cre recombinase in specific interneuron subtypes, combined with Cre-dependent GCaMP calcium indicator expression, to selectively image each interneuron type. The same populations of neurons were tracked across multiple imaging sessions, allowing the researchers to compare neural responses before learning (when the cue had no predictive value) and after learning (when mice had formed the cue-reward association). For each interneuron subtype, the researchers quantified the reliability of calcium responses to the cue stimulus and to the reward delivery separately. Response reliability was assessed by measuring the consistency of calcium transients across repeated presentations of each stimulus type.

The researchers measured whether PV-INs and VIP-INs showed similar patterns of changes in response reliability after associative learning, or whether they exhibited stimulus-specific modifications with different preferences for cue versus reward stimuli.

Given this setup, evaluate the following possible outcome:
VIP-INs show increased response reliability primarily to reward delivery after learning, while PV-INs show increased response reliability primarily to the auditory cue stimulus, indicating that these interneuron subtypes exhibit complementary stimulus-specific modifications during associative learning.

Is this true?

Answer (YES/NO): YES